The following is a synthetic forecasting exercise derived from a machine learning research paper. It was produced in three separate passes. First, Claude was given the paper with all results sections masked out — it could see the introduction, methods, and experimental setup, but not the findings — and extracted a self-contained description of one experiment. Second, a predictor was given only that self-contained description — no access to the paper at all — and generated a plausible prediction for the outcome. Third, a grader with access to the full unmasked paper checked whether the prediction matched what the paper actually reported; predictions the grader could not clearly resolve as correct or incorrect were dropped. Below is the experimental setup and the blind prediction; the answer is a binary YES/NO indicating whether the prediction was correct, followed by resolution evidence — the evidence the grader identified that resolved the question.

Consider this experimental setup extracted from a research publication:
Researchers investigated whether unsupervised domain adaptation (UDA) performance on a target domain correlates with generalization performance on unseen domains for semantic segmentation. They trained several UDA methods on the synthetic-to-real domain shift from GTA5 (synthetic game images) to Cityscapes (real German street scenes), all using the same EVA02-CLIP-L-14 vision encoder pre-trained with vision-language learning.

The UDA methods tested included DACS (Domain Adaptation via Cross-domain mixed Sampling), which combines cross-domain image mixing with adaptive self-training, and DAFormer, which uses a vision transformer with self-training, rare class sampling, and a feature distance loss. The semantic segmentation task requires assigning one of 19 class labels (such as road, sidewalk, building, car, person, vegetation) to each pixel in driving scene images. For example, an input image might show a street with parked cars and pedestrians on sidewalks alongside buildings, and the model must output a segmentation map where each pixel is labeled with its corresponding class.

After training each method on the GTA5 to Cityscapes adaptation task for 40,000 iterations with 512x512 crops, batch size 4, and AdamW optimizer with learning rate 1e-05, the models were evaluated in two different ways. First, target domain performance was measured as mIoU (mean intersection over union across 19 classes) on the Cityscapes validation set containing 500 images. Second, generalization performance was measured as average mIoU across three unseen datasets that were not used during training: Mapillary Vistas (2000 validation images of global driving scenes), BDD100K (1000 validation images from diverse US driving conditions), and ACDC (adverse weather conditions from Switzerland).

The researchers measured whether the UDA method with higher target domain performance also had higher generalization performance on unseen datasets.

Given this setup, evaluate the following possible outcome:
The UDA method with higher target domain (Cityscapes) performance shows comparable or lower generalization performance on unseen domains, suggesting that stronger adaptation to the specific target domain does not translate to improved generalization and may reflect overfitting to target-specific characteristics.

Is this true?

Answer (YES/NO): NO